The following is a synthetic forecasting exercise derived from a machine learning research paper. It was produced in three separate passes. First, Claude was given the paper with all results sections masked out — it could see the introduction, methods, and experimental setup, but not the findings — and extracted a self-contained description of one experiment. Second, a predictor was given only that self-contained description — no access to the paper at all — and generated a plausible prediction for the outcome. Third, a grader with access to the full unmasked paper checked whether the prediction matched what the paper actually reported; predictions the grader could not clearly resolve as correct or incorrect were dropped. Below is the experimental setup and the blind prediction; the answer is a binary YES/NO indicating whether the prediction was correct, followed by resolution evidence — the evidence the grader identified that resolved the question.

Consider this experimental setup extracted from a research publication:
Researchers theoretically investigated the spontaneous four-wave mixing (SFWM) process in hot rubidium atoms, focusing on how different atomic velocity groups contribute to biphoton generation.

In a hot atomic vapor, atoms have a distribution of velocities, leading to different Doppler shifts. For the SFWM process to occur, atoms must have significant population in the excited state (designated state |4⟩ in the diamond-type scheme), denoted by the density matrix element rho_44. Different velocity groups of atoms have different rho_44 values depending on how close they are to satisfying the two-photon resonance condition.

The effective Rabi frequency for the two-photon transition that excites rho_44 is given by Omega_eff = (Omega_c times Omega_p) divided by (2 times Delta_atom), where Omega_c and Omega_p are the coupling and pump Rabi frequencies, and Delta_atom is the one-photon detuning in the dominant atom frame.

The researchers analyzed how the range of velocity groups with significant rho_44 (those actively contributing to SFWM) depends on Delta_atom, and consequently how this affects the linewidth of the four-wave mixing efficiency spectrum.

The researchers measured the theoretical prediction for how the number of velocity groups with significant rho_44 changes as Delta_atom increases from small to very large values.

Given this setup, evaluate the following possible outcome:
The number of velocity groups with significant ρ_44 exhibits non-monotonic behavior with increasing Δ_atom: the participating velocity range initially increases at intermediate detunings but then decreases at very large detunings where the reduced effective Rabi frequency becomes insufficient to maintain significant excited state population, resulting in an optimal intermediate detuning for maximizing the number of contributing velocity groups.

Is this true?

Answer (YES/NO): NO